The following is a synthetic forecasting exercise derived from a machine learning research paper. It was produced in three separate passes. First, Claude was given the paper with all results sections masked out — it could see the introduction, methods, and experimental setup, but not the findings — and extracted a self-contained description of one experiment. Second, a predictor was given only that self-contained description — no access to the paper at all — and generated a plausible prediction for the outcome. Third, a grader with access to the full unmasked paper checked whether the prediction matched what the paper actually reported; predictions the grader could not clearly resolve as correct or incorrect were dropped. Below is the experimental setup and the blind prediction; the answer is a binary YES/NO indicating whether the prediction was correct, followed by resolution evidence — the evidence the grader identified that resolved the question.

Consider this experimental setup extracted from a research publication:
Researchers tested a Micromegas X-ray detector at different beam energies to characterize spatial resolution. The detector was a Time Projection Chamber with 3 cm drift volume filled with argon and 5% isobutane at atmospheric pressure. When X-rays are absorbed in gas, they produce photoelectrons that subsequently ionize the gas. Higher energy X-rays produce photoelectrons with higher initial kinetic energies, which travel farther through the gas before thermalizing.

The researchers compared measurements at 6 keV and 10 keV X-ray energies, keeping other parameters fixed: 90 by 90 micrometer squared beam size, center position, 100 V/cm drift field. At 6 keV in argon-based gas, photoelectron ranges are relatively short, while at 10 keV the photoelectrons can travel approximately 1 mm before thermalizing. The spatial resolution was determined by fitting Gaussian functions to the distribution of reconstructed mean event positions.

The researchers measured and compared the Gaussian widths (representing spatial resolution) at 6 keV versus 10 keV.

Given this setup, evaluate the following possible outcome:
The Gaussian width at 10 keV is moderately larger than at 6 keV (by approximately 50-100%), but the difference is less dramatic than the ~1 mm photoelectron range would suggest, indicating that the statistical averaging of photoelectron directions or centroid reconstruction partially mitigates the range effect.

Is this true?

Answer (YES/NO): NO